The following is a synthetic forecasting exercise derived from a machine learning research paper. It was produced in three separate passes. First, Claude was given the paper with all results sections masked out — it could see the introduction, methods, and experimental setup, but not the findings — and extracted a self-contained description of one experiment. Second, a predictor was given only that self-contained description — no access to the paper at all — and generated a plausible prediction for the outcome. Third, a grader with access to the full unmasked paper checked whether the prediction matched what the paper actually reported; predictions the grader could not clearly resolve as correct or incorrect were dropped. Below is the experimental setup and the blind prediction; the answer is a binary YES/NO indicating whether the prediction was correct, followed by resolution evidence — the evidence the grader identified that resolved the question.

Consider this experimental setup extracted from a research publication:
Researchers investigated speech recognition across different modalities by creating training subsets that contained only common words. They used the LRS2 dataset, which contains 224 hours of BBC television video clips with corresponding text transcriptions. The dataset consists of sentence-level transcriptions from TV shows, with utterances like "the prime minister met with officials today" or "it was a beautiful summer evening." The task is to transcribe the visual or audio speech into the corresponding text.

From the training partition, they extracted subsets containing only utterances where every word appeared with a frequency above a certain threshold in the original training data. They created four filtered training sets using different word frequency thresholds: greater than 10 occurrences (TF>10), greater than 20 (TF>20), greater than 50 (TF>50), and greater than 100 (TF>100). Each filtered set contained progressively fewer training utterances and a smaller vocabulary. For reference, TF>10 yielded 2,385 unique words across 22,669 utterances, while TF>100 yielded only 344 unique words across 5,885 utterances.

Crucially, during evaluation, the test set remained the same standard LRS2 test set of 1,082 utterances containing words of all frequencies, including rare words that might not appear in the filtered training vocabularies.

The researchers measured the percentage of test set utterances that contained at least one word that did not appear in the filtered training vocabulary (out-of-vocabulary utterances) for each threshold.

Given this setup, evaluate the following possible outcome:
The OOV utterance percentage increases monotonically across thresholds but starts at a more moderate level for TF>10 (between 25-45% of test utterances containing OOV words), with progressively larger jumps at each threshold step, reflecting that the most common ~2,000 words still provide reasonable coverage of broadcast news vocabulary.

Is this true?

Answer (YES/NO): NO